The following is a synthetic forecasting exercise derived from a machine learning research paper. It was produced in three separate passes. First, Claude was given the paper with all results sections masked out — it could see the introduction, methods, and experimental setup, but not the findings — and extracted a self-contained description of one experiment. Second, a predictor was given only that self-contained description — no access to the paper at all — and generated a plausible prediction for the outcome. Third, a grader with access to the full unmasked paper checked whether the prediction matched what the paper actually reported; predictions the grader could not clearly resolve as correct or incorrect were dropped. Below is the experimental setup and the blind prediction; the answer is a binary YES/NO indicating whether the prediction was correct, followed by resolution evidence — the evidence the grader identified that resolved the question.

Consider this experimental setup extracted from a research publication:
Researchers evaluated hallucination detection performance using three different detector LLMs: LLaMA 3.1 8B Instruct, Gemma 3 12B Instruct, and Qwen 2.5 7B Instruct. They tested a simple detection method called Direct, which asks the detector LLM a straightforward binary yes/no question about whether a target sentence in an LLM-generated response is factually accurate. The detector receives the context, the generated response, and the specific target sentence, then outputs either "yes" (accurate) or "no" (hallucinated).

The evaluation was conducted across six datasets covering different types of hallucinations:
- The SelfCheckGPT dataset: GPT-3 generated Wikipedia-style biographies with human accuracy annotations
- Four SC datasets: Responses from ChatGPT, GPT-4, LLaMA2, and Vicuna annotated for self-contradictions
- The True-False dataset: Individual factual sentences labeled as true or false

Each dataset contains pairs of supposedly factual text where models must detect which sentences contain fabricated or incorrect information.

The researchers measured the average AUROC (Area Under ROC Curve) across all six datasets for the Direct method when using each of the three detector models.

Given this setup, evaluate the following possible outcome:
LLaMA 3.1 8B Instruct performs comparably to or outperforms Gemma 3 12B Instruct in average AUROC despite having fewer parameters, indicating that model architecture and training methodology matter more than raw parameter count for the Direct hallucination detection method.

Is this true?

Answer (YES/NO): YES